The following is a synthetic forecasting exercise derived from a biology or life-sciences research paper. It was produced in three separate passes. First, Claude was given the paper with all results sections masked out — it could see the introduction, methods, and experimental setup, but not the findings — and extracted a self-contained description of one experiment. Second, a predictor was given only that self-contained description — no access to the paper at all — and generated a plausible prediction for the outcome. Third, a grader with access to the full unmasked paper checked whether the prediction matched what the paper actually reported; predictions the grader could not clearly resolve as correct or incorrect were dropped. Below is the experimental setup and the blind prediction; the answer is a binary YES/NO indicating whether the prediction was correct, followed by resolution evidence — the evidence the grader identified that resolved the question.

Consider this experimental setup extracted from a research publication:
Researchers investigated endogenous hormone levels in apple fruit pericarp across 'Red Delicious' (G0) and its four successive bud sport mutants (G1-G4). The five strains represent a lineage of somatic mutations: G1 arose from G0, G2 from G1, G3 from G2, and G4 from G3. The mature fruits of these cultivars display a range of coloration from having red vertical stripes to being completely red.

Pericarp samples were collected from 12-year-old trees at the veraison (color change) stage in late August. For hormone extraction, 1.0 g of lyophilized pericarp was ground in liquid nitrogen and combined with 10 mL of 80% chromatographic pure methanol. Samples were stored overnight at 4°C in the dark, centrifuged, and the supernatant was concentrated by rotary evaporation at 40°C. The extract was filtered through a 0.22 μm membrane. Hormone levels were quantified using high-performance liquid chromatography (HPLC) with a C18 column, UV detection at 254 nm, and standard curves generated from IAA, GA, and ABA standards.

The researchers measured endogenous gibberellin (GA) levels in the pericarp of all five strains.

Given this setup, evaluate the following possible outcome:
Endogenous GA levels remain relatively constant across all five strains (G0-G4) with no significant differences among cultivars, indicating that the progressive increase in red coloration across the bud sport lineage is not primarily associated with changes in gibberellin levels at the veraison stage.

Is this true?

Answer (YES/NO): NO